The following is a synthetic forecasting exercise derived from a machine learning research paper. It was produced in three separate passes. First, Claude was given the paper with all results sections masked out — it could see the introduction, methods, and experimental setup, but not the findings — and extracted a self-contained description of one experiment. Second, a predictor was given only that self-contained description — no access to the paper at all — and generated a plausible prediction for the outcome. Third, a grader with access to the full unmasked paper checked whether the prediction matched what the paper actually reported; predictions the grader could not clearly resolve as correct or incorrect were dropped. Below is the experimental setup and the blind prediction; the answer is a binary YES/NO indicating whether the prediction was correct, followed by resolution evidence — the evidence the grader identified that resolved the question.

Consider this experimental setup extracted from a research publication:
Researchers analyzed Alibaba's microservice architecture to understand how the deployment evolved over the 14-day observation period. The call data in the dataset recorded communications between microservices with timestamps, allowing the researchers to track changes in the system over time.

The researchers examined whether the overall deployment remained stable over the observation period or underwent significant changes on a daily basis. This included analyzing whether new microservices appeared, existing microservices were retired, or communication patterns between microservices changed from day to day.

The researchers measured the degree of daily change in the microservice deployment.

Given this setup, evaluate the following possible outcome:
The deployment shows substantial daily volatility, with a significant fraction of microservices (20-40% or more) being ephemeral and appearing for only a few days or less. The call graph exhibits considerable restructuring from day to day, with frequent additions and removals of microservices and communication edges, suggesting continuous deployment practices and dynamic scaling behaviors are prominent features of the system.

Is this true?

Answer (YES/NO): NO